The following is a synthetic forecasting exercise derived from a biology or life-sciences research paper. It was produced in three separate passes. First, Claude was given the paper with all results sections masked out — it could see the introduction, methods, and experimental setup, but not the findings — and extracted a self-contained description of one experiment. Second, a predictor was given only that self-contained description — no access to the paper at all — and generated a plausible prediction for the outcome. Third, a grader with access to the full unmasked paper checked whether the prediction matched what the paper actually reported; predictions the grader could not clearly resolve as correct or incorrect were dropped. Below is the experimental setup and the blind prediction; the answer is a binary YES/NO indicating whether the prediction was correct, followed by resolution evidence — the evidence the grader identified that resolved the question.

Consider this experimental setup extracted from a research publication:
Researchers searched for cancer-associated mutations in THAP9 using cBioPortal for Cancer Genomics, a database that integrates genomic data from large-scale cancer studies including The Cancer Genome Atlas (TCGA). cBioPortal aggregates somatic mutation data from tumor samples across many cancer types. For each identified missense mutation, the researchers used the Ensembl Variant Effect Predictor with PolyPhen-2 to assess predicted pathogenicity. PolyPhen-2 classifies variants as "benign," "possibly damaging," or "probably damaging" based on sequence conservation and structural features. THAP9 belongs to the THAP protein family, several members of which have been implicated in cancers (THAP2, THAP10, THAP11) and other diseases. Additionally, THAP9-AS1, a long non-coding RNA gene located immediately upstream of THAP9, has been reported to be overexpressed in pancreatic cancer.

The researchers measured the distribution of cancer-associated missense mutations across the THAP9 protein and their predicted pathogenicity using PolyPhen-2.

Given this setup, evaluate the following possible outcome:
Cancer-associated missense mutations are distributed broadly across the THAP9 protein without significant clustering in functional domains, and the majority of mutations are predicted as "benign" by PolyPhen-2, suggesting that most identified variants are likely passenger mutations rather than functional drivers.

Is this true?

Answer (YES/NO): YES